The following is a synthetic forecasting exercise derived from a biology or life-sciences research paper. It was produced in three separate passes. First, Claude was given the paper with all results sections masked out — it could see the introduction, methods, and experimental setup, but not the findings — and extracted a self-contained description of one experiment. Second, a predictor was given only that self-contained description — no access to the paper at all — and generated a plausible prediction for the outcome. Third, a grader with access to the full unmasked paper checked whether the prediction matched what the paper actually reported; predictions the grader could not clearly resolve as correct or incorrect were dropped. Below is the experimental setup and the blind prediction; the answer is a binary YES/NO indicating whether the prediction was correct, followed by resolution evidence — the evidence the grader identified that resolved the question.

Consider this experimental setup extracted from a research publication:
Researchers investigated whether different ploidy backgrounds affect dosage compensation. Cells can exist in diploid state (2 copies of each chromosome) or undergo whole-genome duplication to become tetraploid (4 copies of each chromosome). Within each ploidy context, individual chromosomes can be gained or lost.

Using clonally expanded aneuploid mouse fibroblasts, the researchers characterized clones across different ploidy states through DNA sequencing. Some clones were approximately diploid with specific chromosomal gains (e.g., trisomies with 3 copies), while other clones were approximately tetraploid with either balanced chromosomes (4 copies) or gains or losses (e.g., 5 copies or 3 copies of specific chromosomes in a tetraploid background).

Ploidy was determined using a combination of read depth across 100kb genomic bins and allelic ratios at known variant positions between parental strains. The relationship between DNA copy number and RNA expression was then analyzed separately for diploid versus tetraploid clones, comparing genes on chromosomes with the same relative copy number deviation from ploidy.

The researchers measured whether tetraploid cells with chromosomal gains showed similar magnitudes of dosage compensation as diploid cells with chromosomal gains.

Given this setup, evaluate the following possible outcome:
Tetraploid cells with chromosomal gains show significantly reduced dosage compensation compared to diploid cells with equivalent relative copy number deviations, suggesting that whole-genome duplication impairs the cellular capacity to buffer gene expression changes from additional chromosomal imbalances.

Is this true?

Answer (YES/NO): NO